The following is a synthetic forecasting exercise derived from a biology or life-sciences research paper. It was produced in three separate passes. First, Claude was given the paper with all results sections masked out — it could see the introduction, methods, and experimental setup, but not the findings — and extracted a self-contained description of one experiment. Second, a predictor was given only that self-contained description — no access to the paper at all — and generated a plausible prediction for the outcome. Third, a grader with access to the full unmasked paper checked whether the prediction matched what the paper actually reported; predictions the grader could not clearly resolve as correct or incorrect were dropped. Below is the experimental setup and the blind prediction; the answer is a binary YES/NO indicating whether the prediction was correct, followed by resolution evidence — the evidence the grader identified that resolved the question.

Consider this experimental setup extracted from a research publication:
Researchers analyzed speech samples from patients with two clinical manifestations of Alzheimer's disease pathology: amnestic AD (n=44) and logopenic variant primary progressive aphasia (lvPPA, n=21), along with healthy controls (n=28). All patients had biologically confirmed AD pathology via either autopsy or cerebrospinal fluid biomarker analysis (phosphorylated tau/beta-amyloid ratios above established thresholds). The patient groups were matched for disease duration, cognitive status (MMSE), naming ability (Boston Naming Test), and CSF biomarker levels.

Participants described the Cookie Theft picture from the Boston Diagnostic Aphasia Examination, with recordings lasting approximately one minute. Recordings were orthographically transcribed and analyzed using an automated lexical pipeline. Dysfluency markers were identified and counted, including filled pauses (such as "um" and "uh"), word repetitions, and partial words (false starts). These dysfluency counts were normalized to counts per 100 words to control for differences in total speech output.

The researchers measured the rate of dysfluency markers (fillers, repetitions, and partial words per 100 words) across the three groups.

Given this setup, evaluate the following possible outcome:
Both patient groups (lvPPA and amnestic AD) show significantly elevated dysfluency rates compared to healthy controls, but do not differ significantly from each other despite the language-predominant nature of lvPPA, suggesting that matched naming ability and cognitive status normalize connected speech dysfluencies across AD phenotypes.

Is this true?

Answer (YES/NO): NO